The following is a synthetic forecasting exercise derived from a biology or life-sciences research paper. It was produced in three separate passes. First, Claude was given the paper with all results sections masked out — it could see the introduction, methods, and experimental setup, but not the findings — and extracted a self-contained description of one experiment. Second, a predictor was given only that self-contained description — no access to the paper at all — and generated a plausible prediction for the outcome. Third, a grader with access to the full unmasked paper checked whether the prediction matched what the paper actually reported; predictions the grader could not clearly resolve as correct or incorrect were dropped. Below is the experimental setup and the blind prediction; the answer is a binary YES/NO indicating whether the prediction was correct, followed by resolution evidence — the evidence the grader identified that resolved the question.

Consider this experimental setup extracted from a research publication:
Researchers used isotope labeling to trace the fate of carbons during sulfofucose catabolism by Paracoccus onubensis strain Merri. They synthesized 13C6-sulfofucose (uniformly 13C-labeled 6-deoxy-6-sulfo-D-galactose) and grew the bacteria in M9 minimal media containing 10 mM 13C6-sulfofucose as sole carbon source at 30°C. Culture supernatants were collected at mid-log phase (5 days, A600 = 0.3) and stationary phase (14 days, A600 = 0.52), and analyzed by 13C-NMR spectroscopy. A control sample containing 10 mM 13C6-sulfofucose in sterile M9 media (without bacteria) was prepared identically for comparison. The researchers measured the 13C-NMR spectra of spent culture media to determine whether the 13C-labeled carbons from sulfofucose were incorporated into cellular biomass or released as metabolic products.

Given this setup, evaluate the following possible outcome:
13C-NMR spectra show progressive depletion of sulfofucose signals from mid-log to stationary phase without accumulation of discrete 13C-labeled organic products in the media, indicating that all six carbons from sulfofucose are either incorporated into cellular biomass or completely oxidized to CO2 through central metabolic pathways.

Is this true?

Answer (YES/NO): YES